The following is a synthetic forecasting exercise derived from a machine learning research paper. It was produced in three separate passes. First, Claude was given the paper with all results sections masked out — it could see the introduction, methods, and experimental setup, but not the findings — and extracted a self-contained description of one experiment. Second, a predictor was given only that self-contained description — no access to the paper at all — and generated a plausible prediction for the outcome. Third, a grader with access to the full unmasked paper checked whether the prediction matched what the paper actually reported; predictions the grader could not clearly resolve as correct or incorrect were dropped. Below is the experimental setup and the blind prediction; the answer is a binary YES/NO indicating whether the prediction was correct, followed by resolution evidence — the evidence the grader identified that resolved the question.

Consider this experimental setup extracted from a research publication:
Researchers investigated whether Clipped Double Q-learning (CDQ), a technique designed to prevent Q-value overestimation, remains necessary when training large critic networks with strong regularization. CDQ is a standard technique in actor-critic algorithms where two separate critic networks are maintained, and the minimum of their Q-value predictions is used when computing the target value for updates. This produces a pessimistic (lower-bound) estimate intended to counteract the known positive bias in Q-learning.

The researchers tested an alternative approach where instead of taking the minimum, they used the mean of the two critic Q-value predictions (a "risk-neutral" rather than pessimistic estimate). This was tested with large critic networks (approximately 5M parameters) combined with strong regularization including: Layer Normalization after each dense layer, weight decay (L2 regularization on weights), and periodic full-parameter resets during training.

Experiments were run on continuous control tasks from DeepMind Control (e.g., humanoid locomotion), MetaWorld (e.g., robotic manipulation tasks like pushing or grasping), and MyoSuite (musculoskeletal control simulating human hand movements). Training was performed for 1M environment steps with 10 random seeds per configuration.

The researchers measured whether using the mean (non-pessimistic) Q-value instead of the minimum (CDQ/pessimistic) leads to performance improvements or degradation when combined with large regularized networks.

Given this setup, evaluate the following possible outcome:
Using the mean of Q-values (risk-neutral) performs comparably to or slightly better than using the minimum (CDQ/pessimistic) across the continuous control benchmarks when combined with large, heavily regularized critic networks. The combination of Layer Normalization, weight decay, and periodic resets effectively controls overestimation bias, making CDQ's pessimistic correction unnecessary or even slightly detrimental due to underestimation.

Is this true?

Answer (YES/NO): NO